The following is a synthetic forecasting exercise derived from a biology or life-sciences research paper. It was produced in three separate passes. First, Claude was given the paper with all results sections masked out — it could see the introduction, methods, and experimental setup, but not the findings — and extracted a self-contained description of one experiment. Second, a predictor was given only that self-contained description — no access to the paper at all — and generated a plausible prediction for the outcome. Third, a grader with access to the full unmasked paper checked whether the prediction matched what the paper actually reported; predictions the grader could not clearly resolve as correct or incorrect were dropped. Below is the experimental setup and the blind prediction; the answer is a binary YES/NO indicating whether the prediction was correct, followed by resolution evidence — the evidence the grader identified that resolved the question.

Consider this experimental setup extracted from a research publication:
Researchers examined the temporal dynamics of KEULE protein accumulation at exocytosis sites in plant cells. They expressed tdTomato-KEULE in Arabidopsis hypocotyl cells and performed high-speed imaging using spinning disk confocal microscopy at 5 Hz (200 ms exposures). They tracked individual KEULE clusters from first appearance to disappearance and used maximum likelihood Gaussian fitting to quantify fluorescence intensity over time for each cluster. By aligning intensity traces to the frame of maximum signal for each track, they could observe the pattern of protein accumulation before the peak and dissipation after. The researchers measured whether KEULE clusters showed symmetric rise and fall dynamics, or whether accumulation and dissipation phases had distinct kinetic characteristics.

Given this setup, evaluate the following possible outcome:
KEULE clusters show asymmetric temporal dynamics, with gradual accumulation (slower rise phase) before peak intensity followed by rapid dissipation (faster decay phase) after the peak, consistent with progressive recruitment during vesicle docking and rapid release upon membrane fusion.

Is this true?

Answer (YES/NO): NO